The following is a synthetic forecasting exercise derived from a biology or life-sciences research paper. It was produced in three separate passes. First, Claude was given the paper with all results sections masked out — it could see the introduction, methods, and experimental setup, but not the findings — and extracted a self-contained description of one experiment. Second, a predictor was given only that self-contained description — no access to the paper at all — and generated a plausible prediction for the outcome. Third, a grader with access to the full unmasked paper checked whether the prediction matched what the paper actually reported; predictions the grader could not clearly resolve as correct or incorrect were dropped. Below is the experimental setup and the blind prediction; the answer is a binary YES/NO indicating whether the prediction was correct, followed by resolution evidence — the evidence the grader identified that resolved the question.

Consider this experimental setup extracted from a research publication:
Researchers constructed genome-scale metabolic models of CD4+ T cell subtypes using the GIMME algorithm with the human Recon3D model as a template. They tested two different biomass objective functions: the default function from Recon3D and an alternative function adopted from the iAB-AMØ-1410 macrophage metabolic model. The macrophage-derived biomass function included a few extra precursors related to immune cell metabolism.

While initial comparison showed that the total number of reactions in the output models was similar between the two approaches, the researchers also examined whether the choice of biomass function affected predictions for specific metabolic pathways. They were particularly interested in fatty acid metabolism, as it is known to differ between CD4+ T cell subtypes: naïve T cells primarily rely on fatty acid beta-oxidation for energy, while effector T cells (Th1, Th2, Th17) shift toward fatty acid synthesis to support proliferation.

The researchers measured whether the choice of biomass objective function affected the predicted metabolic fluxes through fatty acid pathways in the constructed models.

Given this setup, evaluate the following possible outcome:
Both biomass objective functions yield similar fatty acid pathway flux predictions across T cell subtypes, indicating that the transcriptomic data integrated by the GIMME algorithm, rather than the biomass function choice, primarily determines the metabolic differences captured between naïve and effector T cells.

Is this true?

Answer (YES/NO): NO